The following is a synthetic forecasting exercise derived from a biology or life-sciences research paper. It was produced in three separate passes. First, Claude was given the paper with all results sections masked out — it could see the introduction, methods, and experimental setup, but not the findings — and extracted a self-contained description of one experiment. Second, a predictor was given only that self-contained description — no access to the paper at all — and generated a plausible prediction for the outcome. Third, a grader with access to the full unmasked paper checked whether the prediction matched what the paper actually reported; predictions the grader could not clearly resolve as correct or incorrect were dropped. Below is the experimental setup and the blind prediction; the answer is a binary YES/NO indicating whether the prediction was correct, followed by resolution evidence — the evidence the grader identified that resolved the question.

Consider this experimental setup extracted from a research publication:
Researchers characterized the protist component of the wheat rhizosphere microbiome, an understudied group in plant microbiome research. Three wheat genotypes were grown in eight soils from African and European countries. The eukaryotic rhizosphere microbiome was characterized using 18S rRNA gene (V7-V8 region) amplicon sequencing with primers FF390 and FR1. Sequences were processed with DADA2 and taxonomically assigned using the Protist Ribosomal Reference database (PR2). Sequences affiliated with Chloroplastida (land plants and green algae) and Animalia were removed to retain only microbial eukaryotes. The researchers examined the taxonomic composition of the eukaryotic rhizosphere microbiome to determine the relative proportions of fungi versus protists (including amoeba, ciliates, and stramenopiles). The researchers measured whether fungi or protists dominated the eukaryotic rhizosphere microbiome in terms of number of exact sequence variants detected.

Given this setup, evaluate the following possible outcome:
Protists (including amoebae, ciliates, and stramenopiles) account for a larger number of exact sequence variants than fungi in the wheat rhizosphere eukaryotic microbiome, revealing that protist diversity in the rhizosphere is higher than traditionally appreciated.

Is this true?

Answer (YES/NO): YES